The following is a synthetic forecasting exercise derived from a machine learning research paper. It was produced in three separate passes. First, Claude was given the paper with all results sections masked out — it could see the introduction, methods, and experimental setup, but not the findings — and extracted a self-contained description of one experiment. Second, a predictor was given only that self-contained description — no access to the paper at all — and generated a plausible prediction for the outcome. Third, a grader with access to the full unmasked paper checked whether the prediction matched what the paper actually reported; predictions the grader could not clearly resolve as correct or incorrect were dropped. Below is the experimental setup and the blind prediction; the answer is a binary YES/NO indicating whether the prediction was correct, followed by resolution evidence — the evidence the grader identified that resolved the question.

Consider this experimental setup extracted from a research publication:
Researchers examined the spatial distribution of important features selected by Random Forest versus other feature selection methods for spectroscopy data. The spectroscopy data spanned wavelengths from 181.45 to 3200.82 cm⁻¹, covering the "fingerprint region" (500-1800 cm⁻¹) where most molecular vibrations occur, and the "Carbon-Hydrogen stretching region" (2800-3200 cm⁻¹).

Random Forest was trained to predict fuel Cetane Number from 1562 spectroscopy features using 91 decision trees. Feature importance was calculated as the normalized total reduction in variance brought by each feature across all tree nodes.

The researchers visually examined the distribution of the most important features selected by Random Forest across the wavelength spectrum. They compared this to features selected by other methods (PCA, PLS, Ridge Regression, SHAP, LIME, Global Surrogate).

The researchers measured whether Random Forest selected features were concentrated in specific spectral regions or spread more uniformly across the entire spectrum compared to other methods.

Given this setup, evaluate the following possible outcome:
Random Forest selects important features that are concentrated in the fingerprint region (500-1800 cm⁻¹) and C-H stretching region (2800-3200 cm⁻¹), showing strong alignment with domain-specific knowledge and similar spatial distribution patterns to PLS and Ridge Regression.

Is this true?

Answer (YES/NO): NO